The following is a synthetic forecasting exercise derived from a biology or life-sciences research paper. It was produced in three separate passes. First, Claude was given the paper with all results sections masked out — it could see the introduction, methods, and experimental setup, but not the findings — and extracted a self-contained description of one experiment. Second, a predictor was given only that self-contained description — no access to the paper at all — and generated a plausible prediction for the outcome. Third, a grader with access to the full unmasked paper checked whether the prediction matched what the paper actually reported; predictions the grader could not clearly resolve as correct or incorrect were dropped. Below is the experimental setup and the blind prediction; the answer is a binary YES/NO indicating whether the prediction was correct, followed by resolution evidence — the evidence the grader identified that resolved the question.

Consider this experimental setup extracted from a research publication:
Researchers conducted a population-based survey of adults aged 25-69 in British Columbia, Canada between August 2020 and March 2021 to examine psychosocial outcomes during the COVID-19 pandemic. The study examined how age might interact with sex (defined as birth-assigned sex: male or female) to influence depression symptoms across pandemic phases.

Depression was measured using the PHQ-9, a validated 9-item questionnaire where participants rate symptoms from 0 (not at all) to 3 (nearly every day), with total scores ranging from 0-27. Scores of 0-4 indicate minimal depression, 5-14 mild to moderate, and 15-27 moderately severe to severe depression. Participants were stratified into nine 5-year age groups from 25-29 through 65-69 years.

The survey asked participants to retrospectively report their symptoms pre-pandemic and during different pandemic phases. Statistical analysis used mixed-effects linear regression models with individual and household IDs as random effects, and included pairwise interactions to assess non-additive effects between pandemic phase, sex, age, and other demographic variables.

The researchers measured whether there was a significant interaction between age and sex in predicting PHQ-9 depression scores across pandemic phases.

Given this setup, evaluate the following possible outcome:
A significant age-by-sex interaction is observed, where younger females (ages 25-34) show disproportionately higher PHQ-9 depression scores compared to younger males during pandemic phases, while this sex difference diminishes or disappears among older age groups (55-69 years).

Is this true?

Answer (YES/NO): NO